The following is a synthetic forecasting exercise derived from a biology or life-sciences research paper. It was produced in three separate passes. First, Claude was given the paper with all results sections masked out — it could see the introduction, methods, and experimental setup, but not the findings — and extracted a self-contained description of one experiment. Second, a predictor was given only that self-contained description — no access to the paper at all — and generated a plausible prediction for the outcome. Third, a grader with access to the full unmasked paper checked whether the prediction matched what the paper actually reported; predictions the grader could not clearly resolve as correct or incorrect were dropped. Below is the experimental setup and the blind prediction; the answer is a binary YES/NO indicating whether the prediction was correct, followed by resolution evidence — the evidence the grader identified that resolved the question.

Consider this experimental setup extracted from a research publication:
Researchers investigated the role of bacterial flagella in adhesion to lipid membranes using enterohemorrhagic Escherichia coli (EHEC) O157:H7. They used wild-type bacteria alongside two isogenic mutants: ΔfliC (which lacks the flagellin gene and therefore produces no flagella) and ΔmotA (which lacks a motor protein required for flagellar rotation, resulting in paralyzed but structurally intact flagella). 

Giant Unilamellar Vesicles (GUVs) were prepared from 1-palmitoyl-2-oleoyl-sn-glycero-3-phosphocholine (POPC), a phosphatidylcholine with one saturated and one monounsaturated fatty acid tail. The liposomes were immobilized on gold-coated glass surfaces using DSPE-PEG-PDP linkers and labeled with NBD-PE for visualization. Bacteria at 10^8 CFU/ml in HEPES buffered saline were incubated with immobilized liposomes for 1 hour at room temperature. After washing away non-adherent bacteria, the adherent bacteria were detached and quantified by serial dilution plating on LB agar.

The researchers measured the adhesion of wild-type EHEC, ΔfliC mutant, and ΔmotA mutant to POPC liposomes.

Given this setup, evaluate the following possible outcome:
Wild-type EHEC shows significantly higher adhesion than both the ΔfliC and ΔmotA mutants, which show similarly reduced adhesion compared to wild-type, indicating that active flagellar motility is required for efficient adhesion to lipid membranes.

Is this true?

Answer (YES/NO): NO